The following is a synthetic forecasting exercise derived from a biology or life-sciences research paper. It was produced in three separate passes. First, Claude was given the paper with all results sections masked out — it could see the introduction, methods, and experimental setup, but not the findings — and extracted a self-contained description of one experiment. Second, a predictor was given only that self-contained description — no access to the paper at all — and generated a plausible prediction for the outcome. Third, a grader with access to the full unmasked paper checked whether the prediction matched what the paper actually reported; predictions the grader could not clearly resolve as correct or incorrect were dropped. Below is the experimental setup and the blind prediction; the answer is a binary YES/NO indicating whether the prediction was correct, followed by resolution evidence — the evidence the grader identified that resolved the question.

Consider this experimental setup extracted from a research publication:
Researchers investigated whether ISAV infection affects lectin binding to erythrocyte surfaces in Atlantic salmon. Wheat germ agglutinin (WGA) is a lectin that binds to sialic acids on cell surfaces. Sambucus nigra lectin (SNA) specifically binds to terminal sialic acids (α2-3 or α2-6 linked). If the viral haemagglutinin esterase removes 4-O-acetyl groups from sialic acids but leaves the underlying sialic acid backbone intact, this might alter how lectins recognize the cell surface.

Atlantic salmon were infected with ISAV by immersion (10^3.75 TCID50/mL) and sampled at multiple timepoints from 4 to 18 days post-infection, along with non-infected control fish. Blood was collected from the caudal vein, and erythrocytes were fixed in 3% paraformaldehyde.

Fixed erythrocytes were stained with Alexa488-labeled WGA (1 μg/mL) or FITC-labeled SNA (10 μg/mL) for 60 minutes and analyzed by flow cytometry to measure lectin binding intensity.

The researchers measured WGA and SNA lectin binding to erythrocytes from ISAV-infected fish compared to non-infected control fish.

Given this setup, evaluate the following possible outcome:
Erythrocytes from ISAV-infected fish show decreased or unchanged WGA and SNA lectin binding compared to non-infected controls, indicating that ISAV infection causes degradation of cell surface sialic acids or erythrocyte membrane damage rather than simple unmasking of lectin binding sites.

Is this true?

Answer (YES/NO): NO